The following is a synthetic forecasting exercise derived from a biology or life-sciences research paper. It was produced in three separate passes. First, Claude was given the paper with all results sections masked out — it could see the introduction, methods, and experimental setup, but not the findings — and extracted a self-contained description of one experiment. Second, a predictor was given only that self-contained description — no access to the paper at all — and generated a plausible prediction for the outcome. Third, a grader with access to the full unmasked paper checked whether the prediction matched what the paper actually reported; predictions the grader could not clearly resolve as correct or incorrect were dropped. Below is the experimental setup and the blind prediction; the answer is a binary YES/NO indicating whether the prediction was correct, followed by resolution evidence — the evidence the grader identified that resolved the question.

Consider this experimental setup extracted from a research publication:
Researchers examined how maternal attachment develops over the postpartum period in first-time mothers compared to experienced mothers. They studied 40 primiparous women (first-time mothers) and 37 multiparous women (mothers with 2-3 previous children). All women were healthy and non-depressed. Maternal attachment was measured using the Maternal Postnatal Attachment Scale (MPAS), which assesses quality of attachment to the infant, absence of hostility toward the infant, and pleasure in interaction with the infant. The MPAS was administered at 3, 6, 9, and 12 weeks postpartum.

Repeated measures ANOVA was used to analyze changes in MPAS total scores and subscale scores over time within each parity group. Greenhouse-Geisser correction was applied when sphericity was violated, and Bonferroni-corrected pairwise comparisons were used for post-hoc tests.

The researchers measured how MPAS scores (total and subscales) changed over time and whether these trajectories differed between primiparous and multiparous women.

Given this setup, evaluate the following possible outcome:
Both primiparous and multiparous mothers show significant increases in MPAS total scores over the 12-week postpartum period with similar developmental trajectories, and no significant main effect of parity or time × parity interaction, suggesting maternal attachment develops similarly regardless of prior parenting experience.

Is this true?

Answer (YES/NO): NO